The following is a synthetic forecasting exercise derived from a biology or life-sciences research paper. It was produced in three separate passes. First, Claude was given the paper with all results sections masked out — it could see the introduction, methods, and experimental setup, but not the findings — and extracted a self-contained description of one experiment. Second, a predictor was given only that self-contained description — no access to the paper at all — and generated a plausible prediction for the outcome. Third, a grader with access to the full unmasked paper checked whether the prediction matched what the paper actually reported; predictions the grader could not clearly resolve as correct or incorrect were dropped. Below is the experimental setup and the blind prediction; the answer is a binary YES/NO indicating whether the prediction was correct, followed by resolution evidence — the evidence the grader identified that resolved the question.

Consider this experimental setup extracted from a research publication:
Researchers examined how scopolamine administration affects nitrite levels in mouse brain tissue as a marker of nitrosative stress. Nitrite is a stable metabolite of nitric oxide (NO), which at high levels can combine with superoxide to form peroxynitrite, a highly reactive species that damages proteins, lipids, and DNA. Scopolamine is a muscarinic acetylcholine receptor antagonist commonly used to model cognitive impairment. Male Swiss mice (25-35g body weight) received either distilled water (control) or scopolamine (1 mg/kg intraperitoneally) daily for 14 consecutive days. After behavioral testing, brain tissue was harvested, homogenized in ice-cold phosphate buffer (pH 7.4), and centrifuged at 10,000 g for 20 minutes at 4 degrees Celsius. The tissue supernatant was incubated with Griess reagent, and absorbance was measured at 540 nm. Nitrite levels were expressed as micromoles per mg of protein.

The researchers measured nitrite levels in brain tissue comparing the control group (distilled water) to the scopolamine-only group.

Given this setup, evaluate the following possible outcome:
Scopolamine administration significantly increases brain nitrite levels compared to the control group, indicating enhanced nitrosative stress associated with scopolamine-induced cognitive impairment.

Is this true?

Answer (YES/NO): YES